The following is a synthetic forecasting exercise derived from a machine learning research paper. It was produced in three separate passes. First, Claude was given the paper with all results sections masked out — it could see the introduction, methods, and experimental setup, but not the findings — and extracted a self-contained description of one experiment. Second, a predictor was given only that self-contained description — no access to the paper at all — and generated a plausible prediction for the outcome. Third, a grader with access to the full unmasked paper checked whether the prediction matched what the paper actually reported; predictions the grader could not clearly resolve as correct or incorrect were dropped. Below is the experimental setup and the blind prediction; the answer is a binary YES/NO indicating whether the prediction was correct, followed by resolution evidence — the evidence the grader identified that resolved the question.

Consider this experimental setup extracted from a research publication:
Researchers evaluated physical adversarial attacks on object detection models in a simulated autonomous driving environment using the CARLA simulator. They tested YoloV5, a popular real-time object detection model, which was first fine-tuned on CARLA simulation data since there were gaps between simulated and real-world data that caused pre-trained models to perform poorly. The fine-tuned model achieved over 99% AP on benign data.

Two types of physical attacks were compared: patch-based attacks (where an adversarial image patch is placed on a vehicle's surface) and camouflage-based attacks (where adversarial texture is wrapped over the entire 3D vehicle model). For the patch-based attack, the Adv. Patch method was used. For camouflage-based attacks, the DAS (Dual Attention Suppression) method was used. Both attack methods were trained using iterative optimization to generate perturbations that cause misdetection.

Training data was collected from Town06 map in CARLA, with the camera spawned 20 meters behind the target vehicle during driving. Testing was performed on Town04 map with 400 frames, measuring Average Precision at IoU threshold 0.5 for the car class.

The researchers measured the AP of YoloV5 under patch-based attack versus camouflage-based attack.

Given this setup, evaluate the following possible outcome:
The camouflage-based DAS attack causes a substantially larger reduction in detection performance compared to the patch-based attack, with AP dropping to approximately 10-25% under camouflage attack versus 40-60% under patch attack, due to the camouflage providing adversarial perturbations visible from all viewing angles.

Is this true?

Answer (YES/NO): NO